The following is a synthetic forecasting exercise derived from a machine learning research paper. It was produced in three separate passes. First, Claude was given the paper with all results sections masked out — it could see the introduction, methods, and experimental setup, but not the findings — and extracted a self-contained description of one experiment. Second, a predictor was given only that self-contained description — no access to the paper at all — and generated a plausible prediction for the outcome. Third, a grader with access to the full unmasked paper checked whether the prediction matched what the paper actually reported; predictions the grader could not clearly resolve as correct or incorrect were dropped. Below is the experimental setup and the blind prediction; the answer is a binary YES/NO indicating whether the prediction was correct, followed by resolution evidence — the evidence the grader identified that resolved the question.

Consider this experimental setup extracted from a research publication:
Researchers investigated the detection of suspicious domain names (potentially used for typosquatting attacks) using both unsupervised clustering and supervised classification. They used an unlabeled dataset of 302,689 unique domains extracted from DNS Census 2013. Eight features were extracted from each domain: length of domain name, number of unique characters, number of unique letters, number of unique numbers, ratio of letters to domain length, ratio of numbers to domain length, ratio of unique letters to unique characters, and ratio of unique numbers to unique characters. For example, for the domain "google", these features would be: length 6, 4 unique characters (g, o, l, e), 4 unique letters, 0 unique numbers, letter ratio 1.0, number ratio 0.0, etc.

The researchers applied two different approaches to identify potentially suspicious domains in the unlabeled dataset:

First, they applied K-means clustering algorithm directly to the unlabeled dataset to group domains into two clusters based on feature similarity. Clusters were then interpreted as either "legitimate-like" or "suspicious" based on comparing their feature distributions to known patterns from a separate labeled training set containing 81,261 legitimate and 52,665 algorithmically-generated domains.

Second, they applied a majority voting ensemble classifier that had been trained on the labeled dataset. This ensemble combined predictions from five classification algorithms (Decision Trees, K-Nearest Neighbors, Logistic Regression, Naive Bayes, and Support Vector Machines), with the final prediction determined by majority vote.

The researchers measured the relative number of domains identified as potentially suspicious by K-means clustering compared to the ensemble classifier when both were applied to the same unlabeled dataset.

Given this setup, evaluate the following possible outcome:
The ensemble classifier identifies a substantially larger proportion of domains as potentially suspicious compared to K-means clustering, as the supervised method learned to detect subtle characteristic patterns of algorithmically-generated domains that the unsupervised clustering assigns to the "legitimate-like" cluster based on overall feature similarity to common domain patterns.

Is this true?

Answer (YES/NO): NO